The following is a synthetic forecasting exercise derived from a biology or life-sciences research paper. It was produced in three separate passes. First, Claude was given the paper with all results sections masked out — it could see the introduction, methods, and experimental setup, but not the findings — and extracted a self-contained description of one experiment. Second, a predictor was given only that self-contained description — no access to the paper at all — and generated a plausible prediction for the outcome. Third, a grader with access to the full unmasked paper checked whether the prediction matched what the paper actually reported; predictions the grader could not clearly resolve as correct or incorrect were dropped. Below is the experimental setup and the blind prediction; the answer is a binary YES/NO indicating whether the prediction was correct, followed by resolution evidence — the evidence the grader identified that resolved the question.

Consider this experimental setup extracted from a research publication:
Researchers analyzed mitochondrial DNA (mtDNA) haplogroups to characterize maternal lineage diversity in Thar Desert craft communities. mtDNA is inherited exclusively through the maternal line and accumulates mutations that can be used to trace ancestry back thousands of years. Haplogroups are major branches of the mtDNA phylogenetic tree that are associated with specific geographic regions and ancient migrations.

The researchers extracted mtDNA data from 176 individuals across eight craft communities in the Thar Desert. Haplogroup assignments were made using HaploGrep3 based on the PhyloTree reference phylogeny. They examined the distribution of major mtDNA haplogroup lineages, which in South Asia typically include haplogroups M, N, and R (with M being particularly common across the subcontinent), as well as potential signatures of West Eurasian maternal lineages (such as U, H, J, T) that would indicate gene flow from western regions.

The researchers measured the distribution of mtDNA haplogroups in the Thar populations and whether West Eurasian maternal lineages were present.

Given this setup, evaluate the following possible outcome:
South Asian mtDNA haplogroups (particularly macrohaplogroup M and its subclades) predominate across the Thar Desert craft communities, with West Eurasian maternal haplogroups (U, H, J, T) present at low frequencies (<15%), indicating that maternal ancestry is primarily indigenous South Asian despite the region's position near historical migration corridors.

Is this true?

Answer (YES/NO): NO